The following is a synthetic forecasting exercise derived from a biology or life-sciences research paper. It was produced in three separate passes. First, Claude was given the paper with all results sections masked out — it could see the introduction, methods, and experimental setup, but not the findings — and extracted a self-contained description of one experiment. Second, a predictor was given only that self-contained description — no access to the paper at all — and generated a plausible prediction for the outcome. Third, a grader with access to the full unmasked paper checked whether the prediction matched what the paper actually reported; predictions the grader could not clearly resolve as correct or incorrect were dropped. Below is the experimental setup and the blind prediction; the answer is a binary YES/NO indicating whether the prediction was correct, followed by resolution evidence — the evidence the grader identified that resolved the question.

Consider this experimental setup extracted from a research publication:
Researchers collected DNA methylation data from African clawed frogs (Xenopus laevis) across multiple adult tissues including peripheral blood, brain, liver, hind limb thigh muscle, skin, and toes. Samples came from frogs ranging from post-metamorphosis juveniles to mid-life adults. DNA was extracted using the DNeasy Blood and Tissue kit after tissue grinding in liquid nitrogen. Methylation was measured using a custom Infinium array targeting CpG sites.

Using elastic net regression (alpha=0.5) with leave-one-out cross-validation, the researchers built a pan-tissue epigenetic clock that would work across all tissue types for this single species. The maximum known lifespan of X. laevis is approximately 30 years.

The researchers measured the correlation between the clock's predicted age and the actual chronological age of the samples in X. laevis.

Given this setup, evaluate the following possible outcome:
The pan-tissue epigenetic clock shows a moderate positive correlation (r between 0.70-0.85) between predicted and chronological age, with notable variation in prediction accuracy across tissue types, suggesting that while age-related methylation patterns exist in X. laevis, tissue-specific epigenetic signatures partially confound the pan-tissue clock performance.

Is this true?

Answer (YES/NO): NO